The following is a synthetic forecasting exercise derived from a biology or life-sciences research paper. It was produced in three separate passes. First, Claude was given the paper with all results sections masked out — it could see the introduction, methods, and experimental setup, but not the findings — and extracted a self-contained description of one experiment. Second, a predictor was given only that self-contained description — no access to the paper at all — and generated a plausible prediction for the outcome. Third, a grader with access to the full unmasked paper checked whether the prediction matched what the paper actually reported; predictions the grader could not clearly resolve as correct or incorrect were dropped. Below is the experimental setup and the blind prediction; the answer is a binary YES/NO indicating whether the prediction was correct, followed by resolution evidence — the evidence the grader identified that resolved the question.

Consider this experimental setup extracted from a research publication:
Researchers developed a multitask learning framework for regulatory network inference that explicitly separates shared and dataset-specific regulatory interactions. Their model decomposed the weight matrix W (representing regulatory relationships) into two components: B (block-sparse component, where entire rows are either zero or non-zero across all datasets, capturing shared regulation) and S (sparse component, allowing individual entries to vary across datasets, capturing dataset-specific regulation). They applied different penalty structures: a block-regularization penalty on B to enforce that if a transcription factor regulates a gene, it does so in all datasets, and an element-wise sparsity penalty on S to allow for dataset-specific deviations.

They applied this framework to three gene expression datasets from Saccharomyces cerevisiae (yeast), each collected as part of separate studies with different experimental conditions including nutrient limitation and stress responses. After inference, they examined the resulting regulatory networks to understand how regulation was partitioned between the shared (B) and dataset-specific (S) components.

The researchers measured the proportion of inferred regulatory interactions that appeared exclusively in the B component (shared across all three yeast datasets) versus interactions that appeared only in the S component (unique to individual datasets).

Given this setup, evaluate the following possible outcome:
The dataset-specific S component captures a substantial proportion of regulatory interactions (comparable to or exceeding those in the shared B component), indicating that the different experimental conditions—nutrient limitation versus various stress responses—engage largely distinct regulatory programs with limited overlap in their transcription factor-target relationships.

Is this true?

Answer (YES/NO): YES